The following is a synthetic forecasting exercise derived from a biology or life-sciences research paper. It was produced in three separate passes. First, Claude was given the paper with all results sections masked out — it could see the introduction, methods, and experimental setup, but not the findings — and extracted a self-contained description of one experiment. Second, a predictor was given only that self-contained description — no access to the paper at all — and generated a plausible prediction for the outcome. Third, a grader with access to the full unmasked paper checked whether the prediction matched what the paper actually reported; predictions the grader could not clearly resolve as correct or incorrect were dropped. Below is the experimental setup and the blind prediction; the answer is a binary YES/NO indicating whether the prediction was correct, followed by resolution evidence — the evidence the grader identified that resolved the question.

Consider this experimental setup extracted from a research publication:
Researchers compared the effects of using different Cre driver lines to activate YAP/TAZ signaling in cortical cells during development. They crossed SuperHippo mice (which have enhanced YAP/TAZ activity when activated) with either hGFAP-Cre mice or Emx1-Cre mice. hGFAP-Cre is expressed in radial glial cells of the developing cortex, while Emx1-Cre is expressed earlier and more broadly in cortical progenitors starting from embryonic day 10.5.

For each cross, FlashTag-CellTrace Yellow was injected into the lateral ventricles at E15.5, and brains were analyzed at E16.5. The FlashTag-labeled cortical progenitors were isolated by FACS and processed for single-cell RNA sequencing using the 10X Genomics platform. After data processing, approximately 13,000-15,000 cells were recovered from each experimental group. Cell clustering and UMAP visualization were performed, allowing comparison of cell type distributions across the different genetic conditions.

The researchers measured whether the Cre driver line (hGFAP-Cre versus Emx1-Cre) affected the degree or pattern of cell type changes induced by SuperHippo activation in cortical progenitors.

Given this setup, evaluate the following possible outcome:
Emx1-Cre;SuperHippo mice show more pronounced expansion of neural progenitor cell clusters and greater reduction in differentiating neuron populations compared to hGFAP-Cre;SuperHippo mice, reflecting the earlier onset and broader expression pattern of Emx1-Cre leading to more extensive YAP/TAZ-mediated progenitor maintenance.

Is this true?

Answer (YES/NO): NO